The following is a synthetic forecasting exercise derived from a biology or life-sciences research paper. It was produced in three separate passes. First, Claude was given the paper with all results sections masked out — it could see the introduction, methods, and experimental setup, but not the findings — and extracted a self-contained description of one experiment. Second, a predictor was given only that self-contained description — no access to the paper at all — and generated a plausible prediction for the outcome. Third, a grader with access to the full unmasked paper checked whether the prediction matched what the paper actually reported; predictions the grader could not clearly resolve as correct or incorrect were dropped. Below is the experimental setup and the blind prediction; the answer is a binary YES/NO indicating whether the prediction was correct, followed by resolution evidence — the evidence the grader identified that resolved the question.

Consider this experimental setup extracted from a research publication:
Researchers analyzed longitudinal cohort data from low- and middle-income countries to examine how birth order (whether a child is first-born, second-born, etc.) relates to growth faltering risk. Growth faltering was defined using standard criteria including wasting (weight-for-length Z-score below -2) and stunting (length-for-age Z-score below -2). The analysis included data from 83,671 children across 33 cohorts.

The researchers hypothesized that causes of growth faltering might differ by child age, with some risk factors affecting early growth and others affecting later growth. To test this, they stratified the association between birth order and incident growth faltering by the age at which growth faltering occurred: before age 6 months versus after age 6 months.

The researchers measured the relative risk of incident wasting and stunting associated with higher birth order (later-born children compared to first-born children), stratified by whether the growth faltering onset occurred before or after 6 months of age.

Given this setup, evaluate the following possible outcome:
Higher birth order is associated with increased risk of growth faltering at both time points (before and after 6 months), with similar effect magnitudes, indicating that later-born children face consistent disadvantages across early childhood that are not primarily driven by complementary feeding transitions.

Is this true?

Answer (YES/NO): NO